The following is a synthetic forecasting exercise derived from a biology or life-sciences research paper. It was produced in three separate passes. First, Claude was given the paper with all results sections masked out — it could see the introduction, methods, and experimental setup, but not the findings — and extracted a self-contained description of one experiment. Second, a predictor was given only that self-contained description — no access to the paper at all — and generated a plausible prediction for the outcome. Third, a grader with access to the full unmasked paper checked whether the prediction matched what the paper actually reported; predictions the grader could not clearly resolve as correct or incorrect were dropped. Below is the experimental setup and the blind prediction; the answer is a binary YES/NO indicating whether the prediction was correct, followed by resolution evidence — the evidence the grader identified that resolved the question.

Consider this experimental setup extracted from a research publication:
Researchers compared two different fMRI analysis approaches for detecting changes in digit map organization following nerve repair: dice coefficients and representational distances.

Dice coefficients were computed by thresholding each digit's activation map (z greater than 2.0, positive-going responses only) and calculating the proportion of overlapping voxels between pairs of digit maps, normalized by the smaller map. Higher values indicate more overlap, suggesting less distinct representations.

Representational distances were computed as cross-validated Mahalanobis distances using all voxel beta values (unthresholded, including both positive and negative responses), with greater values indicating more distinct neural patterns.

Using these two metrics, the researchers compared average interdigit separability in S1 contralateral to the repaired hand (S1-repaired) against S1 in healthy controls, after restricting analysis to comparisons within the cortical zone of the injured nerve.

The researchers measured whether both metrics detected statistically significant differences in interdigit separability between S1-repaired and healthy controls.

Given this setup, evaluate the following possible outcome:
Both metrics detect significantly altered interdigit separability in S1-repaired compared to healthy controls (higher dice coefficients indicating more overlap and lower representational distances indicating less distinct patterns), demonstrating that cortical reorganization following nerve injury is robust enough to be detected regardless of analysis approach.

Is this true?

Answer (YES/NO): NO